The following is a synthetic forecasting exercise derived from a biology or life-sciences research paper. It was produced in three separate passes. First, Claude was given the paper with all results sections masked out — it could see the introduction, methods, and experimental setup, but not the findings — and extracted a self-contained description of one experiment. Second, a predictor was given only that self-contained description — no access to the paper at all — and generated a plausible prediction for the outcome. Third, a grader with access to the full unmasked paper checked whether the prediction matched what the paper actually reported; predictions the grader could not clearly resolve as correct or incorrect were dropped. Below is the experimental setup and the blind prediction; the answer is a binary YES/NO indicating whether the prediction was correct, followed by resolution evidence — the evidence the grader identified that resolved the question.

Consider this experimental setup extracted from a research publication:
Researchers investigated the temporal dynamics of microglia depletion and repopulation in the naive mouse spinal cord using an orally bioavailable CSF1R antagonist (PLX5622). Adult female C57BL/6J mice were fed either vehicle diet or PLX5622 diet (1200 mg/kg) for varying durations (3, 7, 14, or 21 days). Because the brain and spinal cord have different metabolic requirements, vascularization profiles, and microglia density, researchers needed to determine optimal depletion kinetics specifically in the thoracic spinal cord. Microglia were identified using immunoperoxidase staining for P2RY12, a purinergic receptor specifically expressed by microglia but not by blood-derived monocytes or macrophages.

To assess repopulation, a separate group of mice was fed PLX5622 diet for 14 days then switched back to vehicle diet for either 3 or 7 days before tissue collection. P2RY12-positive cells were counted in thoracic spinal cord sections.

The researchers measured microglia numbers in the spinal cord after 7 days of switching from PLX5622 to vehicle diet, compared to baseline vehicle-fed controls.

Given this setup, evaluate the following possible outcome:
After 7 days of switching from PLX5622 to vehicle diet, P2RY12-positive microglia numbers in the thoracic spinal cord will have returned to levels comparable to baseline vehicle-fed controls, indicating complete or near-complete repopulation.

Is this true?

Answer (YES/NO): YES